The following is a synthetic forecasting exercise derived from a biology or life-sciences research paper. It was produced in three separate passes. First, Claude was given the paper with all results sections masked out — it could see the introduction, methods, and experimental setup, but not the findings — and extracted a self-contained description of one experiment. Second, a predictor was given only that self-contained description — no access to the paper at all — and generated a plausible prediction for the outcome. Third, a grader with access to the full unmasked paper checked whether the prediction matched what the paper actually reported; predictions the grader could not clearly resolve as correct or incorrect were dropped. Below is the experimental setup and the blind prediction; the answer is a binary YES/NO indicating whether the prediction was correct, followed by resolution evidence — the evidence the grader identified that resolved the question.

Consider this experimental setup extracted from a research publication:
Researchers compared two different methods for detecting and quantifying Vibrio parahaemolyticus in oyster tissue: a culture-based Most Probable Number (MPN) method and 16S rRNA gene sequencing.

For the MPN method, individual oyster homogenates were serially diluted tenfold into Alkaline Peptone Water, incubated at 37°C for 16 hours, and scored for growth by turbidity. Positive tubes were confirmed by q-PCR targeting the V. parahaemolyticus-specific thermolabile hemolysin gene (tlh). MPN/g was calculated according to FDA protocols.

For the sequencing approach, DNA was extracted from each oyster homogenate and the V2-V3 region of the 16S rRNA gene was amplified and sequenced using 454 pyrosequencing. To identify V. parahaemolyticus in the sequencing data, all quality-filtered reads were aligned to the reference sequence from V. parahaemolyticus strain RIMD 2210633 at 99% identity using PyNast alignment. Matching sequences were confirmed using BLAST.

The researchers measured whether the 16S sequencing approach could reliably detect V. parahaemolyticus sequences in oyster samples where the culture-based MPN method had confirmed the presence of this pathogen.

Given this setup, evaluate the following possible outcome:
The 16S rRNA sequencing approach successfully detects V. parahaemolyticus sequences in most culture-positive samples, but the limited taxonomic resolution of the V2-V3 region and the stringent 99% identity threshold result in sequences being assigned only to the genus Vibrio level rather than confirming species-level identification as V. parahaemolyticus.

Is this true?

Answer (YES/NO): NO